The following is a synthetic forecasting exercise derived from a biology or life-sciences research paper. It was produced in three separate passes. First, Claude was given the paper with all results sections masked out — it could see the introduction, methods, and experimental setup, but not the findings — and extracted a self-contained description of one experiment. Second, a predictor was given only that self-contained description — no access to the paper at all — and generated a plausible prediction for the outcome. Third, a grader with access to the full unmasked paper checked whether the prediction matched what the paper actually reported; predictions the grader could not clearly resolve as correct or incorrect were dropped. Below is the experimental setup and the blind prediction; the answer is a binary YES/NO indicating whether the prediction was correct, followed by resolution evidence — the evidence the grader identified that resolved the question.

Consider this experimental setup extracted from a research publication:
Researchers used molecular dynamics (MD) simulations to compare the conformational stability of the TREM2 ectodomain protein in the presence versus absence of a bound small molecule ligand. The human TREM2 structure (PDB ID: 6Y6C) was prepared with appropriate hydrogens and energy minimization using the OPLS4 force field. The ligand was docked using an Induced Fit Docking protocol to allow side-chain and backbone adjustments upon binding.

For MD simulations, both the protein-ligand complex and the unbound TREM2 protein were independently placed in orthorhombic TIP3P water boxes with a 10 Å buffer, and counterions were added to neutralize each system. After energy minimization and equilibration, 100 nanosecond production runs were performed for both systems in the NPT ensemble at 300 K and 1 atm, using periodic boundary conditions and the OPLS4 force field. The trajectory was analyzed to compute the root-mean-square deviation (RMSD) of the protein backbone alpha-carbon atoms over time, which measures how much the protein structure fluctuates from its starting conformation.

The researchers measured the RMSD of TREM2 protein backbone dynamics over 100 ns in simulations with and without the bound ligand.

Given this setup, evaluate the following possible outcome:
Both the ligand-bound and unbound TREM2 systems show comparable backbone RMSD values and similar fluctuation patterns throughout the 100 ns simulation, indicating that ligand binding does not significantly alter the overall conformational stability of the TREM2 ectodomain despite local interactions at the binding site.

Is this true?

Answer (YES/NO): NO